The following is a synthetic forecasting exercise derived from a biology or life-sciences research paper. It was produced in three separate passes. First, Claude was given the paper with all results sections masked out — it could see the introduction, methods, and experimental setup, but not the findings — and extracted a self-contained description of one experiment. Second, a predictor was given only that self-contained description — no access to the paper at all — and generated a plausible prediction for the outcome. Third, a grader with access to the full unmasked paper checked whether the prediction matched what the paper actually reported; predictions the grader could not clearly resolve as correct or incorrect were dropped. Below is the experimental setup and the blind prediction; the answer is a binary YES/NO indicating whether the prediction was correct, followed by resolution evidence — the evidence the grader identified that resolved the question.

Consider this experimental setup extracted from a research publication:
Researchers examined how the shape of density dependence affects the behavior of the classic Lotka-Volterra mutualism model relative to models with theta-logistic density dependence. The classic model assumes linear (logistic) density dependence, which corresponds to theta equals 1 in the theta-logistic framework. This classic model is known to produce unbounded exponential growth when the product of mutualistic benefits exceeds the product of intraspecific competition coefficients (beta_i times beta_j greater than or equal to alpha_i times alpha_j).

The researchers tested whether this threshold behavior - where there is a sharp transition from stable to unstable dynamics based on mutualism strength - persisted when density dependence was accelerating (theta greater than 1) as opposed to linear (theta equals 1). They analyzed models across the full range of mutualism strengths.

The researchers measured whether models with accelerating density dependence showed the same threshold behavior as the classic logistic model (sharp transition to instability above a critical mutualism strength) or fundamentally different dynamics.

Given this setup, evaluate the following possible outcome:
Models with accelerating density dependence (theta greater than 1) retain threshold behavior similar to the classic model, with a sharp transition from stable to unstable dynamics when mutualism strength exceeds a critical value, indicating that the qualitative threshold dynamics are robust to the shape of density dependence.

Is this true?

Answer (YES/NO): NO